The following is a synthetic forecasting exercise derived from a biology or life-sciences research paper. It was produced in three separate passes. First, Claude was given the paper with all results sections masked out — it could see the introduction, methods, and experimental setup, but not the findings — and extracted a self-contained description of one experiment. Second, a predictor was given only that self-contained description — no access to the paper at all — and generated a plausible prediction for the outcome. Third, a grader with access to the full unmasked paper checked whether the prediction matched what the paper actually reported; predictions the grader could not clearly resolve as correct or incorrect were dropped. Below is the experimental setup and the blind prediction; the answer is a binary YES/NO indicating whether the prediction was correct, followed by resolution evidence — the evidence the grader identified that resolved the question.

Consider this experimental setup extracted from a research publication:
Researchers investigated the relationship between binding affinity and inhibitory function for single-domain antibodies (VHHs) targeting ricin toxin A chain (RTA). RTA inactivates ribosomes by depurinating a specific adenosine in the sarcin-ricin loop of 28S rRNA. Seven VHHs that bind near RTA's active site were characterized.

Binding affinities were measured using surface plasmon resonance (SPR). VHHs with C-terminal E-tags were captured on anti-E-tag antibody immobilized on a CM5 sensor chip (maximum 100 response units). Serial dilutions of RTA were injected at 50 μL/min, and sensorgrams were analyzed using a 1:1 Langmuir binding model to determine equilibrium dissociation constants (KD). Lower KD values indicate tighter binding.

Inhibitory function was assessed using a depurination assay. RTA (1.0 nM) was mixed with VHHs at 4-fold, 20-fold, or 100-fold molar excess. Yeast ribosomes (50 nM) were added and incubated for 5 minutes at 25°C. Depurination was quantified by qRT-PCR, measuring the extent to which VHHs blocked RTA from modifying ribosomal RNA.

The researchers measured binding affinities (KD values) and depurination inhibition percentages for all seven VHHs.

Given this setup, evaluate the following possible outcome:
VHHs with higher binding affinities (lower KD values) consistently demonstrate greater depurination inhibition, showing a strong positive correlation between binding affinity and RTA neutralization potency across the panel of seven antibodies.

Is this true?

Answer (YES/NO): NO